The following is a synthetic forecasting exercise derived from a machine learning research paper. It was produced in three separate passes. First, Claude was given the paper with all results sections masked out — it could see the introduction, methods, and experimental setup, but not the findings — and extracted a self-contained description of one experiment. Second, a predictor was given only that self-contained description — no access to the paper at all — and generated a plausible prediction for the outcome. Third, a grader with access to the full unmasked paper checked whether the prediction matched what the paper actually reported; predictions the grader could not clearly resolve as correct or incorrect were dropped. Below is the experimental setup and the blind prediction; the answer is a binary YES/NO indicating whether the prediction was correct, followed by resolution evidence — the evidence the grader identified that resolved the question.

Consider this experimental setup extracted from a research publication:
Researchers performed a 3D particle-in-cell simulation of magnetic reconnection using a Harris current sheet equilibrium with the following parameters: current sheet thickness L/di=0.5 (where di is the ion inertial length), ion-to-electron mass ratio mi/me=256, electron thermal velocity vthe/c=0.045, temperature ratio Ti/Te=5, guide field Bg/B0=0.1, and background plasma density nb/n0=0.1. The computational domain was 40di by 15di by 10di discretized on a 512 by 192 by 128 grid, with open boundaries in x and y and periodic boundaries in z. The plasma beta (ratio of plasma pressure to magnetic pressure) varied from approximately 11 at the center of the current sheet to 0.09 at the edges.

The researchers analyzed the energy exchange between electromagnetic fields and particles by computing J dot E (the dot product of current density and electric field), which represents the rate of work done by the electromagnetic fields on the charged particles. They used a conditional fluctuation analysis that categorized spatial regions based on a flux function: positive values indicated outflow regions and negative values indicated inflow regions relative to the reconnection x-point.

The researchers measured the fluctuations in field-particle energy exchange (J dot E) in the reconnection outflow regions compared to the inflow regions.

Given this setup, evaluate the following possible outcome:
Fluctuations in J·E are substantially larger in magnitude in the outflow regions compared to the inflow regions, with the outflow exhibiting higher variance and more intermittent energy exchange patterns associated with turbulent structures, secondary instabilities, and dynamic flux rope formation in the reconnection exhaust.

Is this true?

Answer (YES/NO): YES